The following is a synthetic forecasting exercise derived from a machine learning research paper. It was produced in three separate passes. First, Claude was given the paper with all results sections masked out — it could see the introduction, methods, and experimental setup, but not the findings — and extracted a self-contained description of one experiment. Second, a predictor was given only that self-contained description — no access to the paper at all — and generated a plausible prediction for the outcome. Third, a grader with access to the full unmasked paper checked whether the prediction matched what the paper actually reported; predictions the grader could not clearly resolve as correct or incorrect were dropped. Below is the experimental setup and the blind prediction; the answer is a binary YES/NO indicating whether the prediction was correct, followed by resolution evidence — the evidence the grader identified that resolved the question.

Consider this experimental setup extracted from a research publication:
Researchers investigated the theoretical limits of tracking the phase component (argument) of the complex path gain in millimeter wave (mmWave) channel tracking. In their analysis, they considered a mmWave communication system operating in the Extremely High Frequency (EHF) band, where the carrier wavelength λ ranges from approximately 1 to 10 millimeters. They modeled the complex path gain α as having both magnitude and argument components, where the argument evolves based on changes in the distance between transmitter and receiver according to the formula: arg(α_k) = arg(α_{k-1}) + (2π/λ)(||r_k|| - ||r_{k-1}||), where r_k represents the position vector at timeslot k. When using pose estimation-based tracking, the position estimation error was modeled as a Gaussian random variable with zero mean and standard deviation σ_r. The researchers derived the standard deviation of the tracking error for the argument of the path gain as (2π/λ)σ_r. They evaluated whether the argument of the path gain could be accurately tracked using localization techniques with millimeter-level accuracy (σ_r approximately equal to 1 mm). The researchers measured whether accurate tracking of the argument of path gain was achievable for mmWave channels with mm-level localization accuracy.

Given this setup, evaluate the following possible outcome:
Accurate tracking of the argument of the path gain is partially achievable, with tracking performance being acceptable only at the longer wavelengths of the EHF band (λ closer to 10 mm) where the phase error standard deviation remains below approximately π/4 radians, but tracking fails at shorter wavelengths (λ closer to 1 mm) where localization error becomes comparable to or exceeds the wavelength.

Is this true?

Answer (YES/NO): NO